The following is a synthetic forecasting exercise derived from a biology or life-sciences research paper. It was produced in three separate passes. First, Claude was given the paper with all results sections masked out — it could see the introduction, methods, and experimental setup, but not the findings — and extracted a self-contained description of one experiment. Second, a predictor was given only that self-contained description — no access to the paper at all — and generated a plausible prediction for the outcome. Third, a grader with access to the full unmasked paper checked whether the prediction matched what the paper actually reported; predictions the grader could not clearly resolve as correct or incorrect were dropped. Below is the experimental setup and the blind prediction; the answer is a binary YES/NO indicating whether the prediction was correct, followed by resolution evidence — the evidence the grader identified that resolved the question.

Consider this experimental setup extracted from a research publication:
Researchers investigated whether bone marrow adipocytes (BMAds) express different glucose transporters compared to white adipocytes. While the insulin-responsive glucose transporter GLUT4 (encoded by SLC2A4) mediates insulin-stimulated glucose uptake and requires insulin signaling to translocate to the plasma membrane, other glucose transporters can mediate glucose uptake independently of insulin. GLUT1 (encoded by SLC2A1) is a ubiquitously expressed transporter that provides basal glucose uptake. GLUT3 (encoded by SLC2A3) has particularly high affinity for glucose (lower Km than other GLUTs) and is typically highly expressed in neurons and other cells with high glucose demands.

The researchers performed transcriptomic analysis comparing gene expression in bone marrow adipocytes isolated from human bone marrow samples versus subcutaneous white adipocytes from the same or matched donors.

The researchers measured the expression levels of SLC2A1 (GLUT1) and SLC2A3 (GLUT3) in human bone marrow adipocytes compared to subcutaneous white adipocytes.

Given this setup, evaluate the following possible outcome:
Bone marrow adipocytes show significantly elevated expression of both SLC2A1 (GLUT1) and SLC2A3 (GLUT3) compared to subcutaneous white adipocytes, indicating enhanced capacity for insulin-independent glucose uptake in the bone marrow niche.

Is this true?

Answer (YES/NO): YES